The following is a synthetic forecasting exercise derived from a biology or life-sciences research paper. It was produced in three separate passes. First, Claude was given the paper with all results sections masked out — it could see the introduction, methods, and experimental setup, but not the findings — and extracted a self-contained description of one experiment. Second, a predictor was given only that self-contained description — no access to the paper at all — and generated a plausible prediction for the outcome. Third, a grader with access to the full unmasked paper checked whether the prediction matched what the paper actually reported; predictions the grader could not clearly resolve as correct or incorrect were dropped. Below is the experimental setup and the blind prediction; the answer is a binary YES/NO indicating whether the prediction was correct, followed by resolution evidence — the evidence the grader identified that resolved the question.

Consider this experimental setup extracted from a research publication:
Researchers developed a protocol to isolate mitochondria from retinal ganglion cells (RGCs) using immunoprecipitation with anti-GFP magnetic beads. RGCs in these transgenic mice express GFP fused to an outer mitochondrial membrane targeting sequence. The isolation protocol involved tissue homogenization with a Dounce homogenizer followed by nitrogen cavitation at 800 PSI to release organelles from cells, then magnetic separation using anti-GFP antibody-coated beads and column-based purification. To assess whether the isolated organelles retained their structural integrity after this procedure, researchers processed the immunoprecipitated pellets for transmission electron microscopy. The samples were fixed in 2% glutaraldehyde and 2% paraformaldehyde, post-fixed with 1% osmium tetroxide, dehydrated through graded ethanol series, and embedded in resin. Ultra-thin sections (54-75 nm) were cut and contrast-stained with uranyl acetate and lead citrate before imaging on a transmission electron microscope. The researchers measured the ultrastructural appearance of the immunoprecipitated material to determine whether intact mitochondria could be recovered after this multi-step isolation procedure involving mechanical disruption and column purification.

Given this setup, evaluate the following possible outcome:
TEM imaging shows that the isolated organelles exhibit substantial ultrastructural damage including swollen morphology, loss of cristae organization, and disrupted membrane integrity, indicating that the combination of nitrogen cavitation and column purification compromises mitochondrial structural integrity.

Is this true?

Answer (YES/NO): NO